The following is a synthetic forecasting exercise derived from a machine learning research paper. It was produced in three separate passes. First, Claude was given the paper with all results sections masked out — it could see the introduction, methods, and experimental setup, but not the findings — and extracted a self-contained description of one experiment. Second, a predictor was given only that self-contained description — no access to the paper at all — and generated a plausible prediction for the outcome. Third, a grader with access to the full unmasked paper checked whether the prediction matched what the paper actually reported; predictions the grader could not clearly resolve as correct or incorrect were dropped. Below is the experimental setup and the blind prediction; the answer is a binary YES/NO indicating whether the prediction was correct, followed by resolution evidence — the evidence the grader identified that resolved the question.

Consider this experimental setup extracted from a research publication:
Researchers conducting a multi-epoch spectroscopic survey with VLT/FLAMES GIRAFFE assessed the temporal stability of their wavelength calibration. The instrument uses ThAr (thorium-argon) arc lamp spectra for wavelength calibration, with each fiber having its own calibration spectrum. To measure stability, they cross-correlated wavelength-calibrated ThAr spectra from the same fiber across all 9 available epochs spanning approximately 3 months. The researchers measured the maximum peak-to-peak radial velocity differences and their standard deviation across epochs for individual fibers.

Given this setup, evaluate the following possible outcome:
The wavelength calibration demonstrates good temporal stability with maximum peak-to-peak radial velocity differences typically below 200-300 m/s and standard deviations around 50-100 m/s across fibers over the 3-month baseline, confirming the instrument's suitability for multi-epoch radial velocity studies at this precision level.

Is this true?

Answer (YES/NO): NO